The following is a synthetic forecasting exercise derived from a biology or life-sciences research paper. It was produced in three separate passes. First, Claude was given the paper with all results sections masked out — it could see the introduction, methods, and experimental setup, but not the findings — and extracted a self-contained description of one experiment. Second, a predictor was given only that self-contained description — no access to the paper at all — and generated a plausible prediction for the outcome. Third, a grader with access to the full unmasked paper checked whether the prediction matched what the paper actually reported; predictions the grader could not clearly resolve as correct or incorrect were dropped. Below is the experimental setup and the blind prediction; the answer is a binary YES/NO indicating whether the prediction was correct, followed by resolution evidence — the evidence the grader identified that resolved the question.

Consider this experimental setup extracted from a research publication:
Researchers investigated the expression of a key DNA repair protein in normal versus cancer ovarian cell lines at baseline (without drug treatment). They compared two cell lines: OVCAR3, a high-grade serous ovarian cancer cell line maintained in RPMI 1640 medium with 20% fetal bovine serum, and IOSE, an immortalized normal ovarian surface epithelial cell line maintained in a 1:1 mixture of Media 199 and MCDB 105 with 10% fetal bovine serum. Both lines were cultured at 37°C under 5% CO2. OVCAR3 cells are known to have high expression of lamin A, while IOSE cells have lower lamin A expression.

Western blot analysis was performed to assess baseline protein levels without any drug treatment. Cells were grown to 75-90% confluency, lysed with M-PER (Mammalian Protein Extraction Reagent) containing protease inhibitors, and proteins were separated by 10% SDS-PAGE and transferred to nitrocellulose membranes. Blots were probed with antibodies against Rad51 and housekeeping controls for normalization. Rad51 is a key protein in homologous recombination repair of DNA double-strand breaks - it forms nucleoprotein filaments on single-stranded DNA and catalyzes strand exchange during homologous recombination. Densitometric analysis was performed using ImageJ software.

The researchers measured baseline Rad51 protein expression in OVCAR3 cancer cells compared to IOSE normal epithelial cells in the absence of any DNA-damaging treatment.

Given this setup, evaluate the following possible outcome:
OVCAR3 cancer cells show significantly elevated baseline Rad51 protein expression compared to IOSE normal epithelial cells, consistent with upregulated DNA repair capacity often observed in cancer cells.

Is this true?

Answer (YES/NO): YES